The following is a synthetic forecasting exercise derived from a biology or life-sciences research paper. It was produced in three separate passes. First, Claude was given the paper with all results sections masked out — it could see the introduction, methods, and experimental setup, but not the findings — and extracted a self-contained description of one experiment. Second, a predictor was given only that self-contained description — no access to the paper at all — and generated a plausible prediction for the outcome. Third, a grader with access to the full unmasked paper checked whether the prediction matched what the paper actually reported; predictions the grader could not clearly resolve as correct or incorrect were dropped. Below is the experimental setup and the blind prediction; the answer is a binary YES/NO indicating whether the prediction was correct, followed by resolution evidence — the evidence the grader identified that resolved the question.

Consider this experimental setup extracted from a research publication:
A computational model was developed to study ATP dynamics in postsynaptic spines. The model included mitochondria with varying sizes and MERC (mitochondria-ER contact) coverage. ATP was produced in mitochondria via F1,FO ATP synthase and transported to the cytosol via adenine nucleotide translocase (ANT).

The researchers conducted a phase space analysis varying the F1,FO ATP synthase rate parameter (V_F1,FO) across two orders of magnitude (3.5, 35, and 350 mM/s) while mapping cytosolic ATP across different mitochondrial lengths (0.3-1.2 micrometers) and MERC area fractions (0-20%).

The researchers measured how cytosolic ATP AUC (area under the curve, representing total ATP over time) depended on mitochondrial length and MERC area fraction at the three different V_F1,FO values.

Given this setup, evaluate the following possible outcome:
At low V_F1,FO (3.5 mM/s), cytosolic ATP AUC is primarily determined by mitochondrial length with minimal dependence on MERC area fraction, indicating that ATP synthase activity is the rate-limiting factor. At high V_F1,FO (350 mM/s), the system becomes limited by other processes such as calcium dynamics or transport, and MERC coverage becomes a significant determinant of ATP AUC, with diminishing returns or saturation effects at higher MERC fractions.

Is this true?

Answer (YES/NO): NO